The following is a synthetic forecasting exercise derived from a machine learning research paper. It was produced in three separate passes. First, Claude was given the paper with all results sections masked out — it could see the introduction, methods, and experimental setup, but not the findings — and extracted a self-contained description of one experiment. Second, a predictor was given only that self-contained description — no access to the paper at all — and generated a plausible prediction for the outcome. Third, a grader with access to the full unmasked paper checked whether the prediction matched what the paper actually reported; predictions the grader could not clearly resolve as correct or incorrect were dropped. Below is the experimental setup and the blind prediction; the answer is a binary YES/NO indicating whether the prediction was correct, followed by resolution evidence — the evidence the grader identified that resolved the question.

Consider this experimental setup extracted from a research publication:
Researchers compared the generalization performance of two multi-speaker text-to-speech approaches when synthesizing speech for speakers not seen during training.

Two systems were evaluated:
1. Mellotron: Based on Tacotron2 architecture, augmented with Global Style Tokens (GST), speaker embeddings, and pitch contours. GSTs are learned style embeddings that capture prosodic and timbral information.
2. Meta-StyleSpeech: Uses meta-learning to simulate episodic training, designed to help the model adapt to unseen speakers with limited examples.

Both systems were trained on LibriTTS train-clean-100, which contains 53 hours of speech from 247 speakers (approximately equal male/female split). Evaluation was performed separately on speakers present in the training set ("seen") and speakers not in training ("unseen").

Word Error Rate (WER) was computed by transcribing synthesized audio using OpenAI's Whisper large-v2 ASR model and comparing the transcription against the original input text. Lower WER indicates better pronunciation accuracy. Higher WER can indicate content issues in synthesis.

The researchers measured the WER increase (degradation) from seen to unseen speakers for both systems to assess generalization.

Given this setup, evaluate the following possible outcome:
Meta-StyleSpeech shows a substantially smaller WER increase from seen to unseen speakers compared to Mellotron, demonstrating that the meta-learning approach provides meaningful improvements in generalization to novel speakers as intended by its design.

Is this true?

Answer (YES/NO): YES